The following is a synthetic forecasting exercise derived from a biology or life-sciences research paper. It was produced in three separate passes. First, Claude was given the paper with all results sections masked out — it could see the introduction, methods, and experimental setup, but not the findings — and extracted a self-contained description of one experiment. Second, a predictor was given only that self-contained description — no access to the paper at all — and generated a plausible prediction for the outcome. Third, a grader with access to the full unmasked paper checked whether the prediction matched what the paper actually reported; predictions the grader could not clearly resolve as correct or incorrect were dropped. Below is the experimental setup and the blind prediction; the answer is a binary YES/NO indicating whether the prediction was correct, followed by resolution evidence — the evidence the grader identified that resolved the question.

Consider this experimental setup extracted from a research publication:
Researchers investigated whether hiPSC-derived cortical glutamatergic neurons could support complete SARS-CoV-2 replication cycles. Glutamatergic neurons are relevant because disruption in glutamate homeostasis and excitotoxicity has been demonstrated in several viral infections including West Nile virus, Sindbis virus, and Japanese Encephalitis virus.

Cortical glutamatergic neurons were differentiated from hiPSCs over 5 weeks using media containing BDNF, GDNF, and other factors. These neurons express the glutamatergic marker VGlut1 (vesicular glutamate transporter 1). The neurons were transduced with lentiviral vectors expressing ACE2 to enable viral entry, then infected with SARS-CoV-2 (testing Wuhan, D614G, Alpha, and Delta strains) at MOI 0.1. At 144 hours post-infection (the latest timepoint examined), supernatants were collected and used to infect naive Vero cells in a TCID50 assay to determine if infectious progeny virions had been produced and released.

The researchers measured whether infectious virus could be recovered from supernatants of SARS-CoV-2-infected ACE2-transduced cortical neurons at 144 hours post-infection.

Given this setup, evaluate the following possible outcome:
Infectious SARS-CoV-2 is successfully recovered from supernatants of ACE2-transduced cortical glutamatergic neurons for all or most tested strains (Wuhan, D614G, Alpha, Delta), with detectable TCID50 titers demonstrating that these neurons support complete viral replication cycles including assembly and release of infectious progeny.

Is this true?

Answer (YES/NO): NO